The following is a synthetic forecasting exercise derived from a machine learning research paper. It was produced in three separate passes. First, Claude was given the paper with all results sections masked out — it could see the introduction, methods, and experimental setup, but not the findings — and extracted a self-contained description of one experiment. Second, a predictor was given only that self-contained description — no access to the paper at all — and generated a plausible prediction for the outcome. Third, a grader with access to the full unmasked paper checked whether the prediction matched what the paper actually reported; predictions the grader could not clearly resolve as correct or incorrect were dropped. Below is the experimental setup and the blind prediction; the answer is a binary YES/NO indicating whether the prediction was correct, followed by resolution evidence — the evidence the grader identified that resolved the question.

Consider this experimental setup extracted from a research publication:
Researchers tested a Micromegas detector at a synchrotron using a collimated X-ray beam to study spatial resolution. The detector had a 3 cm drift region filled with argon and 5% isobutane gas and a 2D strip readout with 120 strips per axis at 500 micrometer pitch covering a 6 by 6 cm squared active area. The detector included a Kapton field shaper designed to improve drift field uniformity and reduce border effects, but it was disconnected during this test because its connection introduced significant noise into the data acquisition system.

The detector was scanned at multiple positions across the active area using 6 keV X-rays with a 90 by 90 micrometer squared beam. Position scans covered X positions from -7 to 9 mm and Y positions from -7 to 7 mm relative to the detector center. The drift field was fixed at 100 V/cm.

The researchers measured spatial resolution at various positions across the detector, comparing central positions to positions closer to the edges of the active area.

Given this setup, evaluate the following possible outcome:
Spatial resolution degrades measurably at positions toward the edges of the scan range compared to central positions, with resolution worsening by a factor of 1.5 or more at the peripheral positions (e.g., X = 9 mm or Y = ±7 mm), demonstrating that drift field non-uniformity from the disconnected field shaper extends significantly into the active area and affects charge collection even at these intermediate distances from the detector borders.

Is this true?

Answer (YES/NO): YES